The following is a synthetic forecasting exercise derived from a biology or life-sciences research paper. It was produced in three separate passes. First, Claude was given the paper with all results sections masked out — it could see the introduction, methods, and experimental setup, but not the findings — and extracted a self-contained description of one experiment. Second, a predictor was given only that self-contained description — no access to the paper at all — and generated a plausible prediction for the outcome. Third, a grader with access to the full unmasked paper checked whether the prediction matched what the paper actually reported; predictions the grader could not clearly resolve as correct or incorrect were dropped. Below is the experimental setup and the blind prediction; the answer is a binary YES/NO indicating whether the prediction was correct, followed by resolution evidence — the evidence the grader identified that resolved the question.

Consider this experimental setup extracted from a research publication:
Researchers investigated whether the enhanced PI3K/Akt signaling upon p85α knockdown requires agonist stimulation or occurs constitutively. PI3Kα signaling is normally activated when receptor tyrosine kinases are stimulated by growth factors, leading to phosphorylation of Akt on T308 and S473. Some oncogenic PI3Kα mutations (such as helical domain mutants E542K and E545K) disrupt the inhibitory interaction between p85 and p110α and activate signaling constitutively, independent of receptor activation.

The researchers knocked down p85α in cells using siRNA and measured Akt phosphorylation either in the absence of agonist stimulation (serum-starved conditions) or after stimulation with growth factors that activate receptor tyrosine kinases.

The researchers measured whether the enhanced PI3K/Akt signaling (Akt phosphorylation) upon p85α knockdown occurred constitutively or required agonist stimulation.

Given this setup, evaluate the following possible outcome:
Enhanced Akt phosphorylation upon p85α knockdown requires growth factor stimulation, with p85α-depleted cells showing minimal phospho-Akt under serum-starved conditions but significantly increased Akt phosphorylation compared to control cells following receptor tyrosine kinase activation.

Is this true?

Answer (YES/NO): YES